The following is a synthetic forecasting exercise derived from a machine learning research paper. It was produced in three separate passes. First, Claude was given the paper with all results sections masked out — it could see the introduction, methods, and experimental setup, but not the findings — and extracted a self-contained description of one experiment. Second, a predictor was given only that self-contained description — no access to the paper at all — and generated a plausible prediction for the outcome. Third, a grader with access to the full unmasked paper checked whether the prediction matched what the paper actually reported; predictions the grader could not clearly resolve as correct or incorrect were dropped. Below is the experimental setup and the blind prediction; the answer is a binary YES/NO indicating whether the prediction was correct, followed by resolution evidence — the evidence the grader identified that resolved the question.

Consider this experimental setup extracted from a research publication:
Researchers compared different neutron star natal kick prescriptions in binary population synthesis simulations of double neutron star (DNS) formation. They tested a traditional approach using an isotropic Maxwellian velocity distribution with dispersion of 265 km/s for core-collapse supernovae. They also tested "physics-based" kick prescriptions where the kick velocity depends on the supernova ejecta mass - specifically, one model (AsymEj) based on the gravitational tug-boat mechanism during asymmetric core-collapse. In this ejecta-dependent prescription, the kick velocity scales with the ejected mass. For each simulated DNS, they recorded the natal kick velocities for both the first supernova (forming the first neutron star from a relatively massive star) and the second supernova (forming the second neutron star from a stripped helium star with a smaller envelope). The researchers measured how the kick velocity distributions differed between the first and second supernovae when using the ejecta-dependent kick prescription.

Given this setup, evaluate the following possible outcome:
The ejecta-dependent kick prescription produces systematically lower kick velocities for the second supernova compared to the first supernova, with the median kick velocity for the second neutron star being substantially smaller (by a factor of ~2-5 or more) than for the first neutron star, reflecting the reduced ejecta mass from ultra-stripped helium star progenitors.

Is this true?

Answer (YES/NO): YES